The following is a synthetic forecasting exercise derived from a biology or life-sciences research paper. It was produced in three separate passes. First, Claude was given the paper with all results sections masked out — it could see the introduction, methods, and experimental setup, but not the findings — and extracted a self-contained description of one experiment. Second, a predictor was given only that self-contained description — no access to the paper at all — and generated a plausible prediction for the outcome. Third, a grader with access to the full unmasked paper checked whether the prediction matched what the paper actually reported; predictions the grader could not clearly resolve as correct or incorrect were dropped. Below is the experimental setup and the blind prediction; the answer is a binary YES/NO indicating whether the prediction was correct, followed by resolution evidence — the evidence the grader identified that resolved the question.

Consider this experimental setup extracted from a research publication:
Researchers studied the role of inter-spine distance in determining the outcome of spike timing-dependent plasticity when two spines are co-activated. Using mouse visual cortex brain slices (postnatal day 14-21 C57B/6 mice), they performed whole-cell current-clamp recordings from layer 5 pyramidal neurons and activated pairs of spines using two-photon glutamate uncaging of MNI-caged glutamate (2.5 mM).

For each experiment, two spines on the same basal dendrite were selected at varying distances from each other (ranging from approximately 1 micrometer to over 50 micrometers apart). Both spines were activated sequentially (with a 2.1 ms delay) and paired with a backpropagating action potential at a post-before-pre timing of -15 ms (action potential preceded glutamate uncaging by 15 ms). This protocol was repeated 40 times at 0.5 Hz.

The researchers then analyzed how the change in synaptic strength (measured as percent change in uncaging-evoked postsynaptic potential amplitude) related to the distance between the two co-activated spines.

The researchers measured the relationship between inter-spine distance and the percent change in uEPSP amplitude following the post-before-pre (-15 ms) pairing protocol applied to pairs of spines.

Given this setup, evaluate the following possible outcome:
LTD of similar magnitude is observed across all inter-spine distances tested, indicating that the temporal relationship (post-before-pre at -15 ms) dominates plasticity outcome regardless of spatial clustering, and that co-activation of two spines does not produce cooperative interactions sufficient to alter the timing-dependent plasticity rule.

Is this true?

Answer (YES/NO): NO